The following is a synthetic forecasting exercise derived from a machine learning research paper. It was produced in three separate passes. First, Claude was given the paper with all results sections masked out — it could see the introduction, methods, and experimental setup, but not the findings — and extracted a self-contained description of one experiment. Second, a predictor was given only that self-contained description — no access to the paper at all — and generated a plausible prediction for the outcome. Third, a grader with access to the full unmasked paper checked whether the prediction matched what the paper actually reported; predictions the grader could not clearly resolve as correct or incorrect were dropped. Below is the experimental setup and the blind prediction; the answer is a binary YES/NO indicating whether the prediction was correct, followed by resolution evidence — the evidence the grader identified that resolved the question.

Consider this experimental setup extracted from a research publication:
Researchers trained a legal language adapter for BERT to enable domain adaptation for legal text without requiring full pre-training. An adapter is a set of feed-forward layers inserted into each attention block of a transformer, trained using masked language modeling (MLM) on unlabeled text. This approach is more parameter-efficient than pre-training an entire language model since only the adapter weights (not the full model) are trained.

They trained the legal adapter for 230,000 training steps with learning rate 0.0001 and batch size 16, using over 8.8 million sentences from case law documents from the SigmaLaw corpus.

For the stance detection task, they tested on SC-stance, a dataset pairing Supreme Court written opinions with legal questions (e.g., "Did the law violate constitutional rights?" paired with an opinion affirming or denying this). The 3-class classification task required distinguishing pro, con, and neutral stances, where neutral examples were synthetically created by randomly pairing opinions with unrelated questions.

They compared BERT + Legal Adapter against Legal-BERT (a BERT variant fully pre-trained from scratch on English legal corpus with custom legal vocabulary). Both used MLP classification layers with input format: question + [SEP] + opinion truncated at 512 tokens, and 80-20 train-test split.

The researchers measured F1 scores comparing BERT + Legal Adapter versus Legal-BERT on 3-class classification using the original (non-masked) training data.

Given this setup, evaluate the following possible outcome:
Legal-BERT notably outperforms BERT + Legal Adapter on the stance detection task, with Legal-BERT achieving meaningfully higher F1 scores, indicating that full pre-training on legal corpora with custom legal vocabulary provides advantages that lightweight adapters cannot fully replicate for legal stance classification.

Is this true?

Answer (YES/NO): YES